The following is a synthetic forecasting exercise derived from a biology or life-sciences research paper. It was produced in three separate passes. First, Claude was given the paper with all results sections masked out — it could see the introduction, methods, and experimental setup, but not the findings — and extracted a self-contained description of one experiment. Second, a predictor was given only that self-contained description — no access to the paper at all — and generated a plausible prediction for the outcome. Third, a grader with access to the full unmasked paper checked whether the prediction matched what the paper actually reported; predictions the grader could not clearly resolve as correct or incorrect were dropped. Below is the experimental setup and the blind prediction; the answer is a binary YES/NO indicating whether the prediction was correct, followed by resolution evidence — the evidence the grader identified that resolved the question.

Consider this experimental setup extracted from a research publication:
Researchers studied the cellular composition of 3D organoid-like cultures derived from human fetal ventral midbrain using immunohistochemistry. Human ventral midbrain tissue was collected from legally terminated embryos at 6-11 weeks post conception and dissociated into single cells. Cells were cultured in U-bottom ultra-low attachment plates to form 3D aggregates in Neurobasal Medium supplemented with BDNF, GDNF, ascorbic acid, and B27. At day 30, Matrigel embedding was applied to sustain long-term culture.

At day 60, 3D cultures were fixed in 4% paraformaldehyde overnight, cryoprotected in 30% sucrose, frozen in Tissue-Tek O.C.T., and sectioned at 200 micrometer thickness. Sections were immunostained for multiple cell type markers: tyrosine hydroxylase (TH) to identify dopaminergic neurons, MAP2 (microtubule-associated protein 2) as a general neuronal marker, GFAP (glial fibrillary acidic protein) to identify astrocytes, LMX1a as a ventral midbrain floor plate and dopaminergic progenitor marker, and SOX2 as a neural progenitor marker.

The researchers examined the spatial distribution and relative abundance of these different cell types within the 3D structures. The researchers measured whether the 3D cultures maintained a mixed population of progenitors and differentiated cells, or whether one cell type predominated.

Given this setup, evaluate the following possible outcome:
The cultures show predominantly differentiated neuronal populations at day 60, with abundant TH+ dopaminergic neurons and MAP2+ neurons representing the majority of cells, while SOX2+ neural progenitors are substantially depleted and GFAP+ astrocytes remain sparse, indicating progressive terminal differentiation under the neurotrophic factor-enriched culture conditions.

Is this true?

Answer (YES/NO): NO